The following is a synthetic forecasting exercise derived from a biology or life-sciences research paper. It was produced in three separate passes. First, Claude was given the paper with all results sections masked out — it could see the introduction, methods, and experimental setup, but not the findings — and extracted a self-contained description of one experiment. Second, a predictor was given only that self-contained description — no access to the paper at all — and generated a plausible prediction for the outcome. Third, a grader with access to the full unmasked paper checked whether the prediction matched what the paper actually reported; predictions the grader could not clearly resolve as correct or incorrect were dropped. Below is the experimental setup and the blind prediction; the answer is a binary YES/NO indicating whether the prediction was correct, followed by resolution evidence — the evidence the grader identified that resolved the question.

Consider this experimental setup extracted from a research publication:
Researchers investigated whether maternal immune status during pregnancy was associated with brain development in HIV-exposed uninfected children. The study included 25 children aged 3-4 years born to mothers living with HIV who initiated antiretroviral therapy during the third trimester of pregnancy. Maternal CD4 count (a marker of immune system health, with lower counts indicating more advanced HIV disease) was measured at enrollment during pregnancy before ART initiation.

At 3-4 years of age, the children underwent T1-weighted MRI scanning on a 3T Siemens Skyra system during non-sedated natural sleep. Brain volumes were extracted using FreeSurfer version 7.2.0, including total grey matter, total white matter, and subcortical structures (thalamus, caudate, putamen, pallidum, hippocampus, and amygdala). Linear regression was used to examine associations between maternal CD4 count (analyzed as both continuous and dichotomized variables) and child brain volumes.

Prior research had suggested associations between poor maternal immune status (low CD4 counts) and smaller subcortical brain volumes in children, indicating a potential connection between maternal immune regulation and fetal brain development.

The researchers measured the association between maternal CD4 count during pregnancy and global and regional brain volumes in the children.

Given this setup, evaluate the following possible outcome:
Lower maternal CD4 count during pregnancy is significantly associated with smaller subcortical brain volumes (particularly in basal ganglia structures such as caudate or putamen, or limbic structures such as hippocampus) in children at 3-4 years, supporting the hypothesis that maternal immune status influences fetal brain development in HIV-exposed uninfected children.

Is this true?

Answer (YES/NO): NO